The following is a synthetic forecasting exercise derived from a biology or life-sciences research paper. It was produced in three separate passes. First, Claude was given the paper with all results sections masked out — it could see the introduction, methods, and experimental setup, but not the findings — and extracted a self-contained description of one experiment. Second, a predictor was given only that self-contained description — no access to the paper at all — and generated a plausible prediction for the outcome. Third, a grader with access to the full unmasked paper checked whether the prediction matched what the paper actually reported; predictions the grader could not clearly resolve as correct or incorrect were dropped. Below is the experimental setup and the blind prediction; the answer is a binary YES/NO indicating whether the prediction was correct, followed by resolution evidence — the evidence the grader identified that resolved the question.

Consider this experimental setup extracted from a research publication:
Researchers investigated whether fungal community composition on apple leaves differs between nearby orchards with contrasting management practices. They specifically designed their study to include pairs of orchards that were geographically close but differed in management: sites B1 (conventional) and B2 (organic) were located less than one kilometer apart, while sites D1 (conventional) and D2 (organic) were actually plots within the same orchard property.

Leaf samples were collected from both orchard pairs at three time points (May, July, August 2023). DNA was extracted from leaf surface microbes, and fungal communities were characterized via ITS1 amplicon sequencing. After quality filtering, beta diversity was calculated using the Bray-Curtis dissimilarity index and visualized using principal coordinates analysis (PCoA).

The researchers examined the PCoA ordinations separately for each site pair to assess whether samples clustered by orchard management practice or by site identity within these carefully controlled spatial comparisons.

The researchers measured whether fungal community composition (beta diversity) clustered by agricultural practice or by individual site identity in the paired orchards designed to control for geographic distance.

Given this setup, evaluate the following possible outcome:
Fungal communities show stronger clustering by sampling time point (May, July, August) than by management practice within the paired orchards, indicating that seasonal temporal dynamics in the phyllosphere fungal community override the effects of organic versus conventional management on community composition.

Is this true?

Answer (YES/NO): NO